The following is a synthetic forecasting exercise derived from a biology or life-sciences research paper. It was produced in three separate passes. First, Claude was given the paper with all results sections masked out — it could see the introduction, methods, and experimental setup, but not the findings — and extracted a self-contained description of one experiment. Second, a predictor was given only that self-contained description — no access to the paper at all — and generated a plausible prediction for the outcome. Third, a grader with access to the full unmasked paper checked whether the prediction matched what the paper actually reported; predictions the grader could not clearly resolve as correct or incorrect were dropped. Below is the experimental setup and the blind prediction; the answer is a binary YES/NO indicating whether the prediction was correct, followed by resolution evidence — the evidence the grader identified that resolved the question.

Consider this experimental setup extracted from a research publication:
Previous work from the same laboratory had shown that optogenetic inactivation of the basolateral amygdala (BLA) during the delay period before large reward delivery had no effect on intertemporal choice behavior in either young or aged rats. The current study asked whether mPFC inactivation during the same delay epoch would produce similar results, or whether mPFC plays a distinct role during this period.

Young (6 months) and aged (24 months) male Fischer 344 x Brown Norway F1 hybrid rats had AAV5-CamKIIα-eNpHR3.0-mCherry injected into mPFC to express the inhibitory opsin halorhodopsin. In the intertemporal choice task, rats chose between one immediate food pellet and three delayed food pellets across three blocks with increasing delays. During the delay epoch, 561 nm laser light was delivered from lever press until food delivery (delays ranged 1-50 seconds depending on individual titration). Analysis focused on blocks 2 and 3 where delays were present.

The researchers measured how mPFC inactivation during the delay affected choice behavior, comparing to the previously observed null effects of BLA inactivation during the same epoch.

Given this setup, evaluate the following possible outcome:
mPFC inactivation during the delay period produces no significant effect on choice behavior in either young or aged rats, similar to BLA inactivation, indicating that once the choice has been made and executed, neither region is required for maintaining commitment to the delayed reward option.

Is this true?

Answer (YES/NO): NO